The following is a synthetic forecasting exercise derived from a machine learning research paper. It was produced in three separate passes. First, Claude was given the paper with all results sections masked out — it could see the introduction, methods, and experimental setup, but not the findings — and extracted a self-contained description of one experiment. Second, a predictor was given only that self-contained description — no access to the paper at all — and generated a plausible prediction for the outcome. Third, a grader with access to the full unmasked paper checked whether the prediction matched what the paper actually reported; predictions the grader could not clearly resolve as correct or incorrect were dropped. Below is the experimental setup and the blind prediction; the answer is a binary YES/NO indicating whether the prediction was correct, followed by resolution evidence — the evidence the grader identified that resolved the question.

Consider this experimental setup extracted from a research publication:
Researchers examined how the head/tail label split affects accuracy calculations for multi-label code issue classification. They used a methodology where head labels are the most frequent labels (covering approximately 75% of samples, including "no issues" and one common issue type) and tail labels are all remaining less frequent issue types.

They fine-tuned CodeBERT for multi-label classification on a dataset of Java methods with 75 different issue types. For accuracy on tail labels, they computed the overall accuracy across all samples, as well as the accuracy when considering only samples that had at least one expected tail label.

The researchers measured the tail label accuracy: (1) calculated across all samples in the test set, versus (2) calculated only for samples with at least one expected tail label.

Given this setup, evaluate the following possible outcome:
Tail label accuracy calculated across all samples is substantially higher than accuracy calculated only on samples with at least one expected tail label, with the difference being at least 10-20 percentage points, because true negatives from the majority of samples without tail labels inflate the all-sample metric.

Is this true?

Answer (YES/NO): YES